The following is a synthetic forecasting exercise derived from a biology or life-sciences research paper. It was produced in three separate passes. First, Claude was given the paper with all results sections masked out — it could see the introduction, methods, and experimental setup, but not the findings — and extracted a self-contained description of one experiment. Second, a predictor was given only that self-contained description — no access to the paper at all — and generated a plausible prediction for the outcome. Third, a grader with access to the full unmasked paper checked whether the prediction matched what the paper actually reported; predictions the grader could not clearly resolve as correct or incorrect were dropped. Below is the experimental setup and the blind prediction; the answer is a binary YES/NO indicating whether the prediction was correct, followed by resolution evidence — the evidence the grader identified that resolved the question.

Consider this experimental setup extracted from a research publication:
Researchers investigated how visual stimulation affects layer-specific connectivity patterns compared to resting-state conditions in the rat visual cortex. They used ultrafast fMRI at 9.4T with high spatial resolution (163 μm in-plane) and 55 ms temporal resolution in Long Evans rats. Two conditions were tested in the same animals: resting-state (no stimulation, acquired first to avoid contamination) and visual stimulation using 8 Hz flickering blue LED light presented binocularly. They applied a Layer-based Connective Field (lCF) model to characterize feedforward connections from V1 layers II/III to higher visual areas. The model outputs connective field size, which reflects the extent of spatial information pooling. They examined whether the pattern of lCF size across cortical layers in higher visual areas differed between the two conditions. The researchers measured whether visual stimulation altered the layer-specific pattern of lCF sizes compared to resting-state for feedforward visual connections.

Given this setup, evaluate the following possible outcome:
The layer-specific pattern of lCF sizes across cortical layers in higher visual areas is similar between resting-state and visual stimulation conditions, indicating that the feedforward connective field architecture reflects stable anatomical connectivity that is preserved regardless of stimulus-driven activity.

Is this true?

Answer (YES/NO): NO